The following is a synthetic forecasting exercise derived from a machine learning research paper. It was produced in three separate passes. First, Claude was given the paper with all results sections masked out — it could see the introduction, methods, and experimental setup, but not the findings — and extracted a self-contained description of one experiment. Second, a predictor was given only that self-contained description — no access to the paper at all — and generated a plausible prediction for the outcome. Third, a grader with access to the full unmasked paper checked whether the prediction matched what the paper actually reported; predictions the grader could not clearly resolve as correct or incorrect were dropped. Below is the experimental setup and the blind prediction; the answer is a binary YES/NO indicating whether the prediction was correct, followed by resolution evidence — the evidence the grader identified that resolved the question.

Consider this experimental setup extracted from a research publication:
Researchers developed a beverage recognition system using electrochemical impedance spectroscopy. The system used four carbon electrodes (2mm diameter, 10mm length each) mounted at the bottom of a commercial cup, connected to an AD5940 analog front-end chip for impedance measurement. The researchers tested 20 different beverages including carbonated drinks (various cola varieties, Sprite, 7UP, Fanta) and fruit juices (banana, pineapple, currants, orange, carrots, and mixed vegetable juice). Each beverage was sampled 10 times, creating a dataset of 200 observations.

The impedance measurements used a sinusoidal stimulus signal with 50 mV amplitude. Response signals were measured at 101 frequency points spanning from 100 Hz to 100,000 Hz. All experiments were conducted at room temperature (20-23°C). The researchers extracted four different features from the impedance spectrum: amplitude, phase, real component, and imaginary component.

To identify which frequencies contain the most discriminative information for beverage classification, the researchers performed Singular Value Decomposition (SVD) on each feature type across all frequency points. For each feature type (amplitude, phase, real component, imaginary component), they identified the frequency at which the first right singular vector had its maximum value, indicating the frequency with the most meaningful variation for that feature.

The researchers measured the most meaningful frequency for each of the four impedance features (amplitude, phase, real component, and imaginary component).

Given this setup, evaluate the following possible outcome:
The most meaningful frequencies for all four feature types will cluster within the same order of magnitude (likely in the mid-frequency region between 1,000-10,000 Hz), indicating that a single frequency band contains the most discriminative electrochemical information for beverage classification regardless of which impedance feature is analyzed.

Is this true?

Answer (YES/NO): NO